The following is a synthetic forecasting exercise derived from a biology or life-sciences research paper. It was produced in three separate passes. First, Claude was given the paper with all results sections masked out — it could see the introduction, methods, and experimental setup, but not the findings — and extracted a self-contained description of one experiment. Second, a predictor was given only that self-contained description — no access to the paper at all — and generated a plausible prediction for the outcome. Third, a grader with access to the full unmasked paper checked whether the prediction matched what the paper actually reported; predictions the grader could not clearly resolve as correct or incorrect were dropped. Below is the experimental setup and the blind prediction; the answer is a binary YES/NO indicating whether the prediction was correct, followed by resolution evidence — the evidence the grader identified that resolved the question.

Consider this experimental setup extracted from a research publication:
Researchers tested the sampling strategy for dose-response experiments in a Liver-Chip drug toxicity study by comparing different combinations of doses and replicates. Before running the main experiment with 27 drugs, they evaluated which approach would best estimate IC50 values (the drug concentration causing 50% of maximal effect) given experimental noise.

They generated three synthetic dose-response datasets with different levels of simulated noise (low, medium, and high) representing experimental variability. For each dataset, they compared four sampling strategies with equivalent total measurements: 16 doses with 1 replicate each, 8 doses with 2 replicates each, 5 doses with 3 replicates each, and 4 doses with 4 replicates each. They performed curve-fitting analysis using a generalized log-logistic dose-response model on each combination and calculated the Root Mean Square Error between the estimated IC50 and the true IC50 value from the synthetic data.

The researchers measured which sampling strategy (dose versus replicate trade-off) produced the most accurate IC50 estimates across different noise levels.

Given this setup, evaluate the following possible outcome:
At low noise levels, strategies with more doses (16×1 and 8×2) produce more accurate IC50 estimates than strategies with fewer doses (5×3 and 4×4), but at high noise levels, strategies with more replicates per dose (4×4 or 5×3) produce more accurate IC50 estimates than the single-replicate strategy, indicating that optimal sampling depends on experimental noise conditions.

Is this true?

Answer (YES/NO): NO